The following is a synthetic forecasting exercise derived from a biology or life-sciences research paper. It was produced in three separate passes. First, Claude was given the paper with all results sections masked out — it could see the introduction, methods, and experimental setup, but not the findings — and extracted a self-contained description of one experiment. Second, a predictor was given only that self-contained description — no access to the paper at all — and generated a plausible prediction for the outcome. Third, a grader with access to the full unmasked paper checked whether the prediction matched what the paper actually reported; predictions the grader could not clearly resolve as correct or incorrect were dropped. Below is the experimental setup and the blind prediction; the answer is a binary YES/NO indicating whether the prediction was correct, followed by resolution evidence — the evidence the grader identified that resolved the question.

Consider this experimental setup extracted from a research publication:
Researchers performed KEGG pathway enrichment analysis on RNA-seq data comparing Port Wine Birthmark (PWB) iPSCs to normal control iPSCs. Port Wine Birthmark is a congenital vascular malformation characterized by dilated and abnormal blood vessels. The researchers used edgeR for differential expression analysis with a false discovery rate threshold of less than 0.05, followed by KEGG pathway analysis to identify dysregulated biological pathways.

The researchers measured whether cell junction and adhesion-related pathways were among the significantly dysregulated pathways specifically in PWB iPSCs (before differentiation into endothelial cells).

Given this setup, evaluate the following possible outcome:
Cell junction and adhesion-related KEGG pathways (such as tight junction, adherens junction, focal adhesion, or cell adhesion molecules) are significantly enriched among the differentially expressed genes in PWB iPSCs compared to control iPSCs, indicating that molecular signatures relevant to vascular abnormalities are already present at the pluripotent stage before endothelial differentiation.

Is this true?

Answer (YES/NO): YES